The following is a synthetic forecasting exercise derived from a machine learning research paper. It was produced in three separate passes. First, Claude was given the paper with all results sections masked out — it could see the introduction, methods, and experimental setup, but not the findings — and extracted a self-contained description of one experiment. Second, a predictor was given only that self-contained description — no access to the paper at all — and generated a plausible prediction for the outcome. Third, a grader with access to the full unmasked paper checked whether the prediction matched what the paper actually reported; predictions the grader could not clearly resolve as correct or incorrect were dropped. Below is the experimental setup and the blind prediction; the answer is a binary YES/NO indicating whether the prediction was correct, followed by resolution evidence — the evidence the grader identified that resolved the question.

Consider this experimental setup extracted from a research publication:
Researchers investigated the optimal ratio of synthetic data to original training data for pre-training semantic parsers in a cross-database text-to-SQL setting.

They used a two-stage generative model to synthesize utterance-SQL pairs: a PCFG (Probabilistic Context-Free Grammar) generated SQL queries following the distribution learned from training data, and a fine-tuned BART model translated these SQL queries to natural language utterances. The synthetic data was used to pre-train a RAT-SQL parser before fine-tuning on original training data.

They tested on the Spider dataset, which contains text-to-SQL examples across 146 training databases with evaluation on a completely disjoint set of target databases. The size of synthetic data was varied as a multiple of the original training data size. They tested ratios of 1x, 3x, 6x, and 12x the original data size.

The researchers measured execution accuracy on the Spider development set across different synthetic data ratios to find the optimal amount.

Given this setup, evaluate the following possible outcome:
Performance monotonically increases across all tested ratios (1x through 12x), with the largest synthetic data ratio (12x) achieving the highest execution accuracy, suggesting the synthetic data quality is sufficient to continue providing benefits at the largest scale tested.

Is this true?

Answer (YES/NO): NO